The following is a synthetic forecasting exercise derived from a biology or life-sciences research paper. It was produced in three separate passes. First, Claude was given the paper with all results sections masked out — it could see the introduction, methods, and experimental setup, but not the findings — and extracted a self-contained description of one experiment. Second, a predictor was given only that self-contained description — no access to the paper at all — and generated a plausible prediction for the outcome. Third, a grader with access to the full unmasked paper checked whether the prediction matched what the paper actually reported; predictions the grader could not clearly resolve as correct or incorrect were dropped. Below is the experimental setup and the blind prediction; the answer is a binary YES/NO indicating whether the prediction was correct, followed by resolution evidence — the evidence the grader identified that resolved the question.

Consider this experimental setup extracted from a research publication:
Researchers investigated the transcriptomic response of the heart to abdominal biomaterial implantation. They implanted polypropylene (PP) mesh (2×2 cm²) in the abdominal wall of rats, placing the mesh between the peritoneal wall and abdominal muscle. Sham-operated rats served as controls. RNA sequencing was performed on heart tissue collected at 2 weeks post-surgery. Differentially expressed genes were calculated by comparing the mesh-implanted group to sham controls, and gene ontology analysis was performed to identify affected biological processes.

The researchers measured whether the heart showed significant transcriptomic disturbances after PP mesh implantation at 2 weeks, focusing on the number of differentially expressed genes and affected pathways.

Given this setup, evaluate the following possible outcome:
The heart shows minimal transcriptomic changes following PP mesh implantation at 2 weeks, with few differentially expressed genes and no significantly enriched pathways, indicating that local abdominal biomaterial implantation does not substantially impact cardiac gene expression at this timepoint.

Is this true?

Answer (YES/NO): NO